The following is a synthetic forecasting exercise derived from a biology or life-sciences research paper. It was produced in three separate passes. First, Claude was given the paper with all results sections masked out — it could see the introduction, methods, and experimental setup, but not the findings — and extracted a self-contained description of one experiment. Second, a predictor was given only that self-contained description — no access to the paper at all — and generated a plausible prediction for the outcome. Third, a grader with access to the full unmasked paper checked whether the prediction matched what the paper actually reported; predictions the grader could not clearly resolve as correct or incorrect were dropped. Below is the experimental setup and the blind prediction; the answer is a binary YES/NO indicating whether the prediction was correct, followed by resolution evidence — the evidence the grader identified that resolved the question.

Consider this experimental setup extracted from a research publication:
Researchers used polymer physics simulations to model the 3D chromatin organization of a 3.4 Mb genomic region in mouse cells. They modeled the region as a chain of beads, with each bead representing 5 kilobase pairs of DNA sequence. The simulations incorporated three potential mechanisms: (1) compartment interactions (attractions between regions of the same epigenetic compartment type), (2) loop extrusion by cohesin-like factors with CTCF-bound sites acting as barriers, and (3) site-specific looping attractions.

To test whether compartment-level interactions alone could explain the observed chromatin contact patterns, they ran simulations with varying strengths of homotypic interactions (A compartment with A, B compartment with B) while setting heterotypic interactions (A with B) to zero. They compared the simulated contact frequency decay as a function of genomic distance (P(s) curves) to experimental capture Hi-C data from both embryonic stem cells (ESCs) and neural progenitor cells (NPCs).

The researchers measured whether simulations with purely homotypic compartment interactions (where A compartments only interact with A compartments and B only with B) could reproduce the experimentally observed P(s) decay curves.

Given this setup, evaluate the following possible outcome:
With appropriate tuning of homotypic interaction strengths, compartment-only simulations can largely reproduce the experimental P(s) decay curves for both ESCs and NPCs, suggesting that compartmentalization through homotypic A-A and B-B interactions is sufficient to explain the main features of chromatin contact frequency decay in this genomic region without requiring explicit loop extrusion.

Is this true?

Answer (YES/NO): NO